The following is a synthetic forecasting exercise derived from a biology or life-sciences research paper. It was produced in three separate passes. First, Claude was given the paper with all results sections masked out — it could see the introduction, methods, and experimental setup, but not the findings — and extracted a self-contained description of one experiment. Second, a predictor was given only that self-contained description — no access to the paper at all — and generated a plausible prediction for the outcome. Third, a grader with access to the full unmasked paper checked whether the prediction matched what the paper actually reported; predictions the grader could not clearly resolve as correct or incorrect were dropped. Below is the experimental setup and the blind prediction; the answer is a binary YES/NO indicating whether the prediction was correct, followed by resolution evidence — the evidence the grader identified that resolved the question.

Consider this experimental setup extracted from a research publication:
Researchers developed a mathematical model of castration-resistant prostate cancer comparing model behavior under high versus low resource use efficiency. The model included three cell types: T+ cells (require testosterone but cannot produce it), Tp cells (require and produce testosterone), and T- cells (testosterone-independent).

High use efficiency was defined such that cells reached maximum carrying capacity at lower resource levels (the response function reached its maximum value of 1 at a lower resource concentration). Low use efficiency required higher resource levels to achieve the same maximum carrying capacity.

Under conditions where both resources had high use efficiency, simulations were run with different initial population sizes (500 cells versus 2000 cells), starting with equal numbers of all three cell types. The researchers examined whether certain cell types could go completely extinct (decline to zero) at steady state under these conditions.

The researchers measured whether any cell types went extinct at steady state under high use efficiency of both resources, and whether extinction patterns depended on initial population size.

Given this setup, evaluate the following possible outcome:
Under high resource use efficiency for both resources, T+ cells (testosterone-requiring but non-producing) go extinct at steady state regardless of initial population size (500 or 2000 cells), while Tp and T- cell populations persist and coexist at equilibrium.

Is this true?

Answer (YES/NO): NO